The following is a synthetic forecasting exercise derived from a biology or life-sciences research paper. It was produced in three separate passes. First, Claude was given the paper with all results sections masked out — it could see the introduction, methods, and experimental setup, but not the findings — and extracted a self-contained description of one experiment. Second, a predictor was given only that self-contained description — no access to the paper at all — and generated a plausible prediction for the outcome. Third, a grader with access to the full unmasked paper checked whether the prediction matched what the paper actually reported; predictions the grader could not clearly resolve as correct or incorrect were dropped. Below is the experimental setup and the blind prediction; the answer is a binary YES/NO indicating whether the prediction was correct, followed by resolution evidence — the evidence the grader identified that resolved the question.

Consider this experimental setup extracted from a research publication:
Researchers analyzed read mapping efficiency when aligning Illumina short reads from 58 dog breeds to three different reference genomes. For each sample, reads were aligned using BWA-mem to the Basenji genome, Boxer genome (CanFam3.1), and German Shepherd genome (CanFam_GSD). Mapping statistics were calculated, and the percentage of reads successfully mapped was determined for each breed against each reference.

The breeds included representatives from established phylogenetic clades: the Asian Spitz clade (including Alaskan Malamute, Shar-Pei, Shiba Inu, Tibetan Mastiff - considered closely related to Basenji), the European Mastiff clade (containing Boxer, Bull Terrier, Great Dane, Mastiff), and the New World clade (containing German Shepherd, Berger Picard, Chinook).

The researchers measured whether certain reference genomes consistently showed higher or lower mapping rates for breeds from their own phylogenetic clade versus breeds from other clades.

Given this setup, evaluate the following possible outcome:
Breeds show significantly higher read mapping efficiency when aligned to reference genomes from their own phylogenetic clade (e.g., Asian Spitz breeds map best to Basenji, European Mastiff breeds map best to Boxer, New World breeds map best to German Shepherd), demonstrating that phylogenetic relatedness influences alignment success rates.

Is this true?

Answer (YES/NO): NO